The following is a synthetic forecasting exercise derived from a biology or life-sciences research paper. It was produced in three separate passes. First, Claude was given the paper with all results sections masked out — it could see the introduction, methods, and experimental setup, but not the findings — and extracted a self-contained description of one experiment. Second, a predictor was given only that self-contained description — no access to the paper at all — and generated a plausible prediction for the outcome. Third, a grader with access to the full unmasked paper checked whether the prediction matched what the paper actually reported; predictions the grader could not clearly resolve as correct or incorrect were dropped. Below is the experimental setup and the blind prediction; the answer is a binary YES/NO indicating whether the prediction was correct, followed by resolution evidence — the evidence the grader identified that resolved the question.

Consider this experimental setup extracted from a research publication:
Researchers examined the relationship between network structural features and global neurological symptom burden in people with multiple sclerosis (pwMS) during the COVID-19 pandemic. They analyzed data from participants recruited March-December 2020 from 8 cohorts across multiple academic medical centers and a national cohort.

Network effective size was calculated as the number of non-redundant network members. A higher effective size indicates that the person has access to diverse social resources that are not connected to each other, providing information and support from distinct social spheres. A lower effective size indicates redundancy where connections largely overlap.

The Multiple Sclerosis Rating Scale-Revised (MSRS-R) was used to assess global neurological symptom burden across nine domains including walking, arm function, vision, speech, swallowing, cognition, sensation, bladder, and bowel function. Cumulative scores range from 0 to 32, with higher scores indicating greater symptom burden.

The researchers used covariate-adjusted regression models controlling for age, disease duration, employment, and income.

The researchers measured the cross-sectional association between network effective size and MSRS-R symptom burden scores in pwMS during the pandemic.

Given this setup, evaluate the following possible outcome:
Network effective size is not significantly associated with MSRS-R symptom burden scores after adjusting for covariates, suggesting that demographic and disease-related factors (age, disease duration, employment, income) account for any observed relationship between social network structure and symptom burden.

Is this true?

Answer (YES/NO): YES